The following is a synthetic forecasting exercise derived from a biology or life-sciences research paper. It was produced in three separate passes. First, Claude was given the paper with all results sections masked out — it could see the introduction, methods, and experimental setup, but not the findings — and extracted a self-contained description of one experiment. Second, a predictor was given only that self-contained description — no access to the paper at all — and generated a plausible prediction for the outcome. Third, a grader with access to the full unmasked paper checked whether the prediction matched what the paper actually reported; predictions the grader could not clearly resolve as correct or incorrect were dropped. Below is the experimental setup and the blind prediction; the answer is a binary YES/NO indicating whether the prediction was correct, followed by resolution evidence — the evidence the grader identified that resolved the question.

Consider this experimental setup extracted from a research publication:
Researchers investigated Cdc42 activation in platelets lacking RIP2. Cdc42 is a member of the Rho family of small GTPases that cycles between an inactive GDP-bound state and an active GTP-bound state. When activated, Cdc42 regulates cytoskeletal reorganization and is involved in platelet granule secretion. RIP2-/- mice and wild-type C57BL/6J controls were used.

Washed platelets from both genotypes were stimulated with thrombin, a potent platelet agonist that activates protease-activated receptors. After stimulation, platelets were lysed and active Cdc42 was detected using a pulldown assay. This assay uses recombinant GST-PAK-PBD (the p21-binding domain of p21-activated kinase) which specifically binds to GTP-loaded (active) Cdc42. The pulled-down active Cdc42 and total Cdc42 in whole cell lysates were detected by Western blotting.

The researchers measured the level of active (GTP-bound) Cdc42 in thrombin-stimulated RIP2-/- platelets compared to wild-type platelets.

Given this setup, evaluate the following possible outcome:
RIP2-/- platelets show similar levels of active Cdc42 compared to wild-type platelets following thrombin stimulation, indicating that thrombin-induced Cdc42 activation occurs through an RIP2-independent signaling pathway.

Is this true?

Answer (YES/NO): NO